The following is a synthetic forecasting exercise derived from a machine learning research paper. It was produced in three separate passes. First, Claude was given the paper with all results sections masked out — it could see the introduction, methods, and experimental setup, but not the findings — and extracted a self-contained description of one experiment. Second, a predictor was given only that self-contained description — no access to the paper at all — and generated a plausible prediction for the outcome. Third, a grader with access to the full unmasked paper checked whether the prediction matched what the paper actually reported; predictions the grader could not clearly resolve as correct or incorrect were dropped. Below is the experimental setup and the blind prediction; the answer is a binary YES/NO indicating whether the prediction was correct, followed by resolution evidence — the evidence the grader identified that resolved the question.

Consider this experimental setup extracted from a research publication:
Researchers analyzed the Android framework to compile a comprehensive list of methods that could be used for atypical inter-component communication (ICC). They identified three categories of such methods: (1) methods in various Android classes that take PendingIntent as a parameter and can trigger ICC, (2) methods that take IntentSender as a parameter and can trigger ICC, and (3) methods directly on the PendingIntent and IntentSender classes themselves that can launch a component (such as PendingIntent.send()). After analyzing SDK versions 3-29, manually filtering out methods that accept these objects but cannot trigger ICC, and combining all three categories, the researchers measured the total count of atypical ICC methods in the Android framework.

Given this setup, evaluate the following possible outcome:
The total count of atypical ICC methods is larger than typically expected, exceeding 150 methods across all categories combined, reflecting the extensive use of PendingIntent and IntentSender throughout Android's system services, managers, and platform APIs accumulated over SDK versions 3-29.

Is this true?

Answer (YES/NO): NO